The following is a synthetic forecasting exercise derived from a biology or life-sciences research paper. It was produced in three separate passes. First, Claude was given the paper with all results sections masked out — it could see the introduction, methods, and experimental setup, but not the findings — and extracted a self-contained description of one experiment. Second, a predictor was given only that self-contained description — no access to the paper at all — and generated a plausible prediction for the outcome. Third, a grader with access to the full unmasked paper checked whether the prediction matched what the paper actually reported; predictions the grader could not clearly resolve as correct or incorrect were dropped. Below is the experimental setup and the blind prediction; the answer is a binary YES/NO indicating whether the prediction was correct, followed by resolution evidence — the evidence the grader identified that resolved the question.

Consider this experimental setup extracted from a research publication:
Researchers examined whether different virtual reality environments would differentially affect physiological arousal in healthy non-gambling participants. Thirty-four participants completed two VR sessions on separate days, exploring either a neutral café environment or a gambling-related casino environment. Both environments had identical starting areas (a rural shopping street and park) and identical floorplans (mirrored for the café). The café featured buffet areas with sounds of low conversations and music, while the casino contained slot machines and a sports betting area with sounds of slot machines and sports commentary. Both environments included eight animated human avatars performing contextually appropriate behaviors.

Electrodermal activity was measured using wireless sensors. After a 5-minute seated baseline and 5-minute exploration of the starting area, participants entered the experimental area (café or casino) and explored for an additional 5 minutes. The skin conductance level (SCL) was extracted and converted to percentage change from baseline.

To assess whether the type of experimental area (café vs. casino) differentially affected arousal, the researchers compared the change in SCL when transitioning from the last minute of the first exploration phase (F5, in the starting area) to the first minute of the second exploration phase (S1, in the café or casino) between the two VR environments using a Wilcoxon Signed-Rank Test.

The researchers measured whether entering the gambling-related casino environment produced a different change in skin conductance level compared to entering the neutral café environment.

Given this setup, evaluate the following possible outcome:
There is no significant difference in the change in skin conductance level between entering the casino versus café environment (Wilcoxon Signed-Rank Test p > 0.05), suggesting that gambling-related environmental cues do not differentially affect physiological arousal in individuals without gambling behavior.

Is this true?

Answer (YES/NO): YES